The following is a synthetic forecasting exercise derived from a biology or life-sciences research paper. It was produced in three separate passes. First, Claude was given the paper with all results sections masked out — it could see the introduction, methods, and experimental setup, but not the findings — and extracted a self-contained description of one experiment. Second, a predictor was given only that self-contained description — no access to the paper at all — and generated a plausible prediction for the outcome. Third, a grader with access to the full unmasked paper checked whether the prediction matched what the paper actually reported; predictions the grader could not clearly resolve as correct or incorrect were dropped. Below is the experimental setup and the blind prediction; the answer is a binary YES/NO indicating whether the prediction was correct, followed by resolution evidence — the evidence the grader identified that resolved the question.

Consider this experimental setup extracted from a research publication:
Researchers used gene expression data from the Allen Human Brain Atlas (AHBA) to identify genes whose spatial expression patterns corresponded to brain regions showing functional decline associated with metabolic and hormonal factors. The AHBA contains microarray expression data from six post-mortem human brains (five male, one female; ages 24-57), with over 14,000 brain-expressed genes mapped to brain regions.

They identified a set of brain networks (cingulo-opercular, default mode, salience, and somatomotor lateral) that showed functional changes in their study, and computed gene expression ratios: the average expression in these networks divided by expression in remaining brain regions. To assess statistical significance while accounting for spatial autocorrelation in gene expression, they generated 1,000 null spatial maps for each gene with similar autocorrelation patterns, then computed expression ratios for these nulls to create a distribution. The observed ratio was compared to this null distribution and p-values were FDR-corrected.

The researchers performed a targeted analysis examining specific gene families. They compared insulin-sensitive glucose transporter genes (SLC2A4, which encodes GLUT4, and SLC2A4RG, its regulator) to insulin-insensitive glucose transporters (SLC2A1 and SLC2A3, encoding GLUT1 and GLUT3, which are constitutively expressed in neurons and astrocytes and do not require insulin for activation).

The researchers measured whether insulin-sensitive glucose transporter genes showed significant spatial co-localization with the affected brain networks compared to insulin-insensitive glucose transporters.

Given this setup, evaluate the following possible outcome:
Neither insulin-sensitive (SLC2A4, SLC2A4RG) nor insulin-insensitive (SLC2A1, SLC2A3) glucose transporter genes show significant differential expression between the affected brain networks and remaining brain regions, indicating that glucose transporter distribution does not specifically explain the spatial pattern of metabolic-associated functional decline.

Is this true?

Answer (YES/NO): NO